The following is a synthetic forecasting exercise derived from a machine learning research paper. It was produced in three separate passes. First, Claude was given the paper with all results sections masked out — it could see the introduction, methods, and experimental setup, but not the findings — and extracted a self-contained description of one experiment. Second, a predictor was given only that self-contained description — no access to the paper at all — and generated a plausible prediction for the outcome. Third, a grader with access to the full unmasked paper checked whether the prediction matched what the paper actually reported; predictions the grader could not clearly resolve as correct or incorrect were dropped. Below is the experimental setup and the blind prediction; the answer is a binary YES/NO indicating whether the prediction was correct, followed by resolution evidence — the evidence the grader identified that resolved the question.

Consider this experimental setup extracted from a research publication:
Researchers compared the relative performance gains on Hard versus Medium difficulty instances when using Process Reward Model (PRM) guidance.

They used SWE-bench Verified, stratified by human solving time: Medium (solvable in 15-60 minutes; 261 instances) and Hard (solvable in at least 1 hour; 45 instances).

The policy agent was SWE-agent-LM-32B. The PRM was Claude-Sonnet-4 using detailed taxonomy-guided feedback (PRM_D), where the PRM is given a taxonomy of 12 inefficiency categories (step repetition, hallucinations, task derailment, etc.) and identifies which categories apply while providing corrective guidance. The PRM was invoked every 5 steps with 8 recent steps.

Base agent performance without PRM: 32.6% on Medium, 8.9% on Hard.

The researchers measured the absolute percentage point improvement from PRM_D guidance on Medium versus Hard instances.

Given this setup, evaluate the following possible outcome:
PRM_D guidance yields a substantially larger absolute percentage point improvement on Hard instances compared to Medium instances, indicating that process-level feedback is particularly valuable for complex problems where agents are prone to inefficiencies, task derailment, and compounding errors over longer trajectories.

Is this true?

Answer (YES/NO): NO